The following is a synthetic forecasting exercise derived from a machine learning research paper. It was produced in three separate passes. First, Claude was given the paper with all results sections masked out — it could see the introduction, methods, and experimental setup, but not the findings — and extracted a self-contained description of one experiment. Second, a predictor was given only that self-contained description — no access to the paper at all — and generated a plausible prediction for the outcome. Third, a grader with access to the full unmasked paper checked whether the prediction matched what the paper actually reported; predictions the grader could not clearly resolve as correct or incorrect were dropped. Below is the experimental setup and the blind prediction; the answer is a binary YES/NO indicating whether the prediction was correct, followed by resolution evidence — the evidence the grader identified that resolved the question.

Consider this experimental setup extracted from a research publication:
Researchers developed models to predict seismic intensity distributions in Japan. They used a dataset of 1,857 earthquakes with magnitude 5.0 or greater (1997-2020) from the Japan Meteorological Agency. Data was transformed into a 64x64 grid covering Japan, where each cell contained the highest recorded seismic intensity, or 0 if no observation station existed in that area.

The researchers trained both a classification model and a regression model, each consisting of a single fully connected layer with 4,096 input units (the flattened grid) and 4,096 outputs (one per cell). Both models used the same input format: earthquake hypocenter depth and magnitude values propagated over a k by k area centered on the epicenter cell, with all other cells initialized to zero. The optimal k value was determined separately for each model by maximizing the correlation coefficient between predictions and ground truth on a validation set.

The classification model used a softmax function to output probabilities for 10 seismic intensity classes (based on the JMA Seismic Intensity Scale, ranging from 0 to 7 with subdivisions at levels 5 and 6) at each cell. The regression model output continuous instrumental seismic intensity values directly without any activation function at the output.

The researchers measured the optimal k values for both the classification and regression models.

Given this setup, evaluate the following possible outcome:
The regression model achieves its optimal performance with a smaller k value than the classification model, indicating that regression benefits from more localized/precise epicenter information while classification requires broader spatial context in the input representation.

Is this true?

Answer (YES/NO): YES